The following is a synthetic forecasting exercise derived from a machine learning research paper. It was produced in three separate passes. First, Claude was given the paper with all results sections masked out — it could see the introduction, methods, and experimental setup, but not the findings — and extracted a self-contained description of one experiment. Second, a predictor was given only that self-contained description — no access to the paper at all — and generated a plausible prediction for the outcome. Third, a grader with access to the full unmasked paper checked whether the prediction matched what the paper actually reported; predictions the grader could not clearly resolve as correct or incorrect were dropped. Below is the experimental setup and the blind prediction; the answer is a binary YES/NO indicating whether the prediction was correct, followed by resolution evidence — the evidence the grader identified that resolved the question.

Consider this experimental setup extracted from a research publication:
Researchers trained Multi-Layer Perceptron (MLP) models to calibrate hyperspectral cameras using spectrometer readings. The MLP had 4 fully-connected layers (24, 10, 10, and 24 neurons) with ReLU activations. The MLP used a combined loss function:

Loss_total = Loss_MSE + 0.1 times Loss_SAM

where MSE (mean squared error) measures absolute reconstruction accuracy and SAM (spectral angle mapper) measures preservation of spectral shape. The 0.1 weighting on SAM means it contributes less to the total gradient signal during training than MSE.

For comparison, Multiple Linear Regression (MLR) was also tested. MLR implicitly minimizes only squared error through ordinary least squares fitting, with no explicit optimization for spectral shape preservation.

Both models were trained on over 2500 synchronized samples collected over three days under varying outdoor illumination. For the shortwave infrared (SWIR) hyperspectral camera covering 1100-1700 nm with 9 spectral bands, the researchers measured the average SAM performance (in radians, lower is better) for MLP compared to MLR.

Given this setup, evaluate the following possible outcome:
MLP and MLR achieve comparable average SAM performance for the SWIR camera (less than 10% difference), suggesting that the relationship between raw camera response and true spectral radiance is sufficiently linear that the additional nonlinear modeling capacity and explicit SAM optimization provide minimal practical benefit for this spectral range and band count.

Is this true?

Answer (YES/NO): NO